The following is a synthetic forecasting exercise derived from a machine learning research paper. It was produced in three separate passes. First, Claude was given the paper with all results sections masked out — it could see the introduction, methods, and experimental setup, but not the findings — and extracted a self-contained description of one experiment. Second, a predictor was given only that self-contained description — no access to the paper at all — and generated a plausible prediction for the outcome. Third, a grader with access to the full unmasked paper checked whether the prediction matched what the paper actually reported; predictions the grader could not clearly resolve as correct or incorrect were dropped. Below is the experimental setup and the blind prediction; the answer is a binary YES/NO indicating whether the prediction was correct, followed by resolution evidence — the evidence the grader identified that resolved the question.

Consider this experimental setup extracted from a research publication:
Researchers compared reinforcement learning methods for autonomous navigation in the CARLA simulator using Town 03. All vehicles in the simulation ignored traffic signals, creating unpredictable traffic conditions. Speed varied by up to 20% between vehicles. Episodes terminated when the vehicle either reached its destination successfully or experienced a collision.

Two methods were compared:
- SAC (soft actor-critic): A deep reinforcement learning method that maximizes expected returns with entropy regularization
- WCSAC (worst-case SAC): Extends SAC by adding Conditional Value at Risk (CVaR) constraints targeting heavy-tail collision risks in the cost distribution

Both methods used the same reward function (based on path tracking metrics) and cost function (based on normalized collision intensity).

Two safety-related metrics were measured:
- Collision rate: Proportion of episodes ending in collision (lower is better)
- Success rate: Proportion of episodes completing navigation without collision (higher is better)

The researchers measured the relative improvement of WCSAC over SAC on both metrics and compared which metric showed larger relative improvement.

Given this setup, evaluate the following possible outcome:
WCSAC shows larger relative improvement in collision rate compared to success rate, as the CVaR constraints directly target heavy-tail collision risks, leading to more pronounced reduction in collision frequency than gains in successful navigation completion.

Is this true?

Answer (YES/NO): YES